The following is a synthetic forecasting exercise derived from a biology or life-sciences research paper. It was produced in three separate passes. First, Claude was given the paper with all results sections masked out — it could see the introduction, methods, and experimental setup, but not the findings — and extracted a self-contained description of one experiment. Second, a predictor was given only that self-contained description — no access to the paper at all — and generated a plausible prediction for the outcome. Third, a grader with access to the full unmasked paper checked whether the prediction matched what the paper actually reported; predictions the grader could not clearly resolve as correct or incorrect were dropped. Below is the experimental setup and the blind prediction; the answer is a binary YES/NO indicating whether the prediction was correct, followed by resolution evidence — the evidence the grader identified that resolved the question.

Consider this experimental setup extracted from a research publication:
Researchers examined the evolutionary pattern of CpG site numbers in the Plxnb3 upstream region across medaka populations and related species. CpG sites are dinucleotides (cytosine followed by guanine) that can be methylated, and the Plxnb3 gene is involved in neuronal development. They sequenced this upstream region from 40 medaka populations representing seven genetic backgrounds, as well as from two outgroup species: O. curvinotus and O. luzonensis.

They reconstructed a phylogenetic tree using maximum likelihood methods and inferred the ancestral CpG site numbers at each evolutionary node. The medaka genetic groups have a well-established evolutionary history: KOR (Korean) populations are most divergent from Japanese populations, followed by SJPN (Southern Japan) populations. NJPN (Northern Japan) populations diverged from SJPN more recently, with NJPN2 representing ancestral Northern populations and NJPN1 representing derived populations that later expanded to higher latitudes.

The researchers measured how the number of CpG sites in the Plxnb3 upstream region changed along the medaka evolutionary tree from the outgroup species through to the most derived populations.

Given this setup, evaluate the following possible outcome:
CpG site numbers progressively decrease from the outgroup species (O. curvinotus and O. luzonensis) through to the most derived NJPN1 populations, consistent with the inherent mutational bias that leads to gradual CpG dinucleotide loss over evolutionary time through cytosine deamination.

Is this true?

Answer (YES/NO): NO